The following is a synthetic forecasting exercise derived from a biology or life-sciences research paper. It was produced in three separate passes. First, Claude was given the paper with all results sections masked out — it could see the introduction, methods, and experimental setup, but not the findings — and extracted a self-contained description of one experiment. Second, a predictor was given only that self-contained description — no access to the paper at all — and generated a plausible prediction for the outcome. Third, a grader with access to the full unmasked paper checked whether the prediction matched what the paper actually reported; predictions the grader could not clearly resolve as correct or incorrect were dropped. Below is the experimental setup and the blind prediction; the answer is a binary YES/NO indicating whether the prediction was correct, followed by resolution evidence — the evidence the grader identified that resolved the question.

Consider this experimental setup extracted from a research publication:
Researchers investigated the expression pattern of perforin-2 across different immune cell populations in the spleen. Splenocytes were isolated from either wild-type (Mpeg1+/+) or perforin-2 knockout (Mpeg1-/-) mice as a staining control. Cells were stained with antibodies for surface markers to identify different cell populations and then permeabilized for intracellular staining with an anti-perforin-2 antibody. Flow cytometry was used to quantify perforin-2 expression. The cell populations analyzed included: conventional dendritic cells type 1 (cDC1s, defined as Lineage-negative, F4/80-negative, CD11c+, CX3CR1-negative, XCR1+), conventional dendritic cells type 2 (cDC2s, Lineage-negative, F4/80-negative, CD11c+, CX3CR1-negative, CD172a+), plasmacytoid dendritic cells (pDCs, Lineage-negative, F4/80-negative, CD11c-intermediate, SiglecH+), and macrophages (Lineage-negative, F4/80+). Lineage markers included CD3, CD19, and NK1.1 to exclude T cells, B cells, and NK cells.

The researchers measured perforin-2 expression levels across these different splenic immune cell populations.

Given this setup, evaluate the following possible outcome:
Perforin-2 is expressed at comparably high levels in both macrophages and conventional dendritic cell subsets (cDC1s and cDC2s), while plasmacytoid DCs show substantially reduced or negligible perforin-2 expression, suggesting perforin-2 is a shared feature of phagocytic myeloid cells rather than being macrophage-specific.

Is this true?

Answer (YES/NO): NO